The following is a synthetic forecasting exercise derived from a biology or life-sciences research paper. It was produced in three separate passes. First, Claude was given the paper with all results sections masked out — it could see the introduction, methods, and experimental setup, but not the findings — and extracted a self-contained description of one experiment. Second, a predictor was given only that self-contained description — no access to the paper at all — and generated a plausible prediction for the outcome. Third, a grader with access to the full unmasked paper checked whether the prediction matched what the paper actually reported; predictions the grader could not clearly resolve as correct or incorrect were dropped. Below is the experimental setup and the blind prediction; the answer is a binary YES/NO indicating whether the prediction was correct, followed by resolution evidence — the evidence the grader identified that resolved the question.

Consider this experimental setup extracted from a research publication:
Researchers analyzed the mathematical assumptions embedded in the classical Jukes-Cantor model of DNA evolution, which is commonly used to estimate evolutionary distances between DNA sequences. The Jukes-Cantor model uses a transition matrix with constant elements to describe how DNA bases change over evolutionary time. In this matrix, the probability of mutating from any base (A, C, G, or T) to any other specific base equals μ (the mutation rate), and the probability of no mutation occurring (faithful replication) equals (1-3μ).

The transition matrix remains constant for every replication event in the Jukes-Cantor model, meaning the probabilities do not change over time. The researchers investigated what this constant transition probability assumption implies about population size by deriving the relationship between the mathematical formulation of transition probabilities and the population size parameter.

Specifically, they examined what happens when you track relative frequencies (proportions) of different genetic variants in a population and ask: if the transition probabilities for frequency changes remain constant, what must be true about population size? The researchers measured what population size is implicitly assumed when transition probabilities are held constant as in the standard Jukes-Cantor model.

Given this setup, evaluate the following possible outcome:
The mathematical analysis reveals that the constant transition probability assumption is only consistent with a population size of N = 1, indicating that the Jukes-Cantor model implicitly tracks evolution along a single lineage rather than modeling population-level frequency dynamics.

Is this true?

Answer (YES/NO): YES